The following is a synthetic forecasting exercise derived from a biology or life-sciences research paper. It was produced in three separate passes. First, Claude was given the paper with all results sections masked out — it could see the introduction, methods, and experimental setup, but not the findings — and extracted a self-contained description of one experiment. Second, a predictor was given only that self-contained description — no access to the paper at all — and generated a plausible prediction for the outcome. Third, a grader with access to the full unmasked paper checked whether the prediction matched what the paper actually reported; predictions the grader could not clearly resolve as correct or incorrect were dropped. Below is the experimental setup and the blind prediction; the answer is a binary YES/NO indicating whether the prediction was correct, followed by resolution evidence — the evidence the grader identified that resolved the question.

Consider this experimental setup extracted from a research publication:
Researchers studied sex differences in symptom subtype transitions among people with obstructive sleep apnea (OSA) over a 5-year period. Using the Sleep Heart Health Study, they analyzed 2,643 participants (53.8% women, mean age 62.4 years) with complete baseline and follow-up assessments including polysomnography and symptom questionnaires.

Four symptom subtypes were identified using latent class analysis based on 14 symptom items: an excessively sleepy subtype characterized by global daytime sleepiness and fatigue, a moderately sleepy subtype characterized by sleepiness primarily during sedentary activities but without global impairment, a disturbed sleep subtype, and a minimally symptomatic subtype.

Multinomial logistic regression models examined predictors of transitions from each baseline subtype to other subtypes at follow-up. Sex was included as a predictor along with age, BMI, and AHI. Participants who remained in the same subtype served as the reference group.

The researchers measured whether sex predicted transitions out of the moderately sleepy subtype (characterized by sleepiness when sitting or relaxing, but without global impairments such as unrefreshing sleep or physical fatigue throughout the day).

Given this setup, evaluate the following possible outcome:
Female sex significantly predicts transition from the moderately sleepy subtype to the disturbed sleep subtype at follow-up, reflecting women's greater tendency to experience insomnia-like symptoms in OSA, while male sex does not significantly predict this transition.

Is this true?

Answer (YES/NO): NO